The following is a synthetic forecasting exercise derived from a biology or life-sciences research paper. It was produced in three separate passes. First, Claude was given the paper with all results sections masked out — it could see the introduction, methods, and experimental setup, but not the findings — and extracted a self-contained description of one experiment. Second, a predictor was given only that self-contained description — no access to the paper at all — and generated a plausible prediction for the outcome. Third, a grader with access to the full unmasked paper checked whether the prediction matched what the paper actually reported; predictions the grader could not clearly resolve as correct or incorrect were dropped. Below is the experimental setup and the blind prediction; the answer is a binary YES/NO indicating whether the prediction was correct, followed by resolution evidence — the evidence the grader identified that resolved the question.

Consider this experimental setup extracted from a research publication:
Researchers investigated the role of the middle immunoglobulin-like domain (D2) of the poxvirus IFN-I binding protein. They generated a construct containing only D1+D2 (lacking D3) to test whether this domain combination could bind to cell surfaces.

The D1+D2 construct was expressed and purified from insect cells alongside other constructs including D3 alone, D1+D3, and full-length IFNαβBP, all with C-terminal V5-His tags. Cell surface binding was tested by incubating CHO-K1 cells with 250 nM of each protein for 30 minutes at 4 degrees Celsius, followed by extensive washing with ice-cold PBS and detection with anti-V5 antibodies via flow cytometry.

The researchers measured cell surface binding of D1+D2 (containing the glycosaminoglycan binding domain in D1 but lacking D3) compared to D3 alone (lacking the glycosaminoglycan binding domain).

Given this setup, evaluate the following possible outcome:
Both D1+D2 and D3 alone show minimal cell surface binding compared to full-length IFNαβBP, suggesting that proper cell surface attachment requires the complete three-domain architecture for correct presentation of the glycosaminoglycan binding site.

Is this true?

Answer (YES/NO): NO